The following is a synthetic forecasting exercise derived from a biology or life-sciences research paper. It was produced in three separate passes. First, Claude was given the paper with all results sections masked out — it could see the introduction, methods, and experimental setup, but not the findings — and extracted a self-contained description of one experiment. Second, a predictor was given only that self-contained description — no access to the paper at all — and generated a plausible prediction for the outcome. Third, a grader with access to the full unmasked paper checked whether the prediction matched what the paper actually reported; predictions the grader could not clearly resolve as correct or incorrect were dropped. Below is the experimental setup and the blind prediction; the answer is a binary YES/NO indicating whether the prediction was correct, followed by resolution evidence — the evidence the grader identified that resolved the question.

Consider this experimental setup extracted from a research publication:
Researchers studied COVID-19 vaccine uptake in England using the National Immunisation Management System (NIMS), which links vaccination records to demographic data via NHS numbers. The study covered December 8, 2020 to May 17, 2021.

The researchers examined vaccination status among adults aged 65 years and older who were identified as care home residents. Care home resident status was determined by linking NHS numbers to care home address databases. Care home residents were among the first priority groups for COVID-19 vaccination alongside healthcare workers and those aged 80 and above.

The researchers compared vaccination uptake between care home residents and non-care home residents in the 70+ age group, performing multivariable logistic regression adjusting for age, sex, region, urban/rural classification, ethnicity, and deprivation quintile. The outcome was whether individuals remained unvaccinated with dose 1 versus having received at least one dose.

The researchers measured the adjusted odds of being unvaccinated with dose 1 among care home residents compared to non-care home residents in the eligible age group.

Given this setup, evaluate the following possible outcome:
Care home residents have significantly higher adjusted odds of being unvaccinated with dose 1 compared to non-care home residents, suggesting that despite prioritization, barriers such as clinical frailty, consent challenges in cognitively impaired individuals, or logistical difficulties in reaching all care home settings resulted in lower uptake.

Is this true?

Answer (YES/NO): NO